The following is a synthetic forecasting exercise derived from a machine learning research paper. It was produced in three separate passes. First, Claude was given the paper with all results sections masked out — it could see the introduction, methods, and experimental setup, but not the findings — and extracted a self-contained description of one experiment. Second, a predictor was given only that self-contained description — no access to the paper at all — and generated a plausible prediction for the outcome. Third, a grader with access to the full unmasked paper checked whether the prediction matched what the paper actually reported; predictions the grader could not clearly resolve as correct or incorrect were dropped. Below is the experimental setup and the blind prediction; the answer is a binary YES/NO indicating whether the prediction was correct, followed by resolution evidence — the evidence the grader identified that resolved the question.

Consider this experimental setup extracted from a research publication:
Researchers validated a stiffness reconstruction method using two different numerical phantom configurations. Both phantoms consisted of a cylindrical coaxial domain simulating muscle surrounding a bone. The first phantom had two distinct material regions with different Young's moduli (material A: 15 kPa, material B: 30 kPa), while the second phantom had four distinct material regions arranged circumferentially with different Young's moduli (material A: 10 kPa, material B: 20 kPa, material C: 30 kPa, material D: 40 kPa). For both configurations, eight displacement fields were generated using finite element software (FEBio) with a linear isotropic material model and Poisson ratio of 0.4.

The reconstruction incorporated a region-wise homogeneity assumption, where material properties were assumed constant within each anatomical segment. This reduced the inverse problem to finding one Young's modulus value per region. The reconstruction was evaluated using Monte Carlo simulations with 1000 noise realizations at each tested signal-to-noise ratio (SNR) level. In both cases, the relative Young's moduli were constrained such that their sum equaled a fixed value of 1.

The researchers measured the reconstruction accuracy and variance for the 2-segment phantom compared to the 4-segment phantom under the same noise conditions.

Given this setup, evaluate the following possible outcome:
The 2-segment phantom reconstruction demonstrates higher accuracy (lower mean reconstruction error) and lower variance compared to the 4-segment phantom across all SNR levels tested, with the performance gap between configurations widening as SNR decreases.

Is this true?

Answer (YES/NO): YES